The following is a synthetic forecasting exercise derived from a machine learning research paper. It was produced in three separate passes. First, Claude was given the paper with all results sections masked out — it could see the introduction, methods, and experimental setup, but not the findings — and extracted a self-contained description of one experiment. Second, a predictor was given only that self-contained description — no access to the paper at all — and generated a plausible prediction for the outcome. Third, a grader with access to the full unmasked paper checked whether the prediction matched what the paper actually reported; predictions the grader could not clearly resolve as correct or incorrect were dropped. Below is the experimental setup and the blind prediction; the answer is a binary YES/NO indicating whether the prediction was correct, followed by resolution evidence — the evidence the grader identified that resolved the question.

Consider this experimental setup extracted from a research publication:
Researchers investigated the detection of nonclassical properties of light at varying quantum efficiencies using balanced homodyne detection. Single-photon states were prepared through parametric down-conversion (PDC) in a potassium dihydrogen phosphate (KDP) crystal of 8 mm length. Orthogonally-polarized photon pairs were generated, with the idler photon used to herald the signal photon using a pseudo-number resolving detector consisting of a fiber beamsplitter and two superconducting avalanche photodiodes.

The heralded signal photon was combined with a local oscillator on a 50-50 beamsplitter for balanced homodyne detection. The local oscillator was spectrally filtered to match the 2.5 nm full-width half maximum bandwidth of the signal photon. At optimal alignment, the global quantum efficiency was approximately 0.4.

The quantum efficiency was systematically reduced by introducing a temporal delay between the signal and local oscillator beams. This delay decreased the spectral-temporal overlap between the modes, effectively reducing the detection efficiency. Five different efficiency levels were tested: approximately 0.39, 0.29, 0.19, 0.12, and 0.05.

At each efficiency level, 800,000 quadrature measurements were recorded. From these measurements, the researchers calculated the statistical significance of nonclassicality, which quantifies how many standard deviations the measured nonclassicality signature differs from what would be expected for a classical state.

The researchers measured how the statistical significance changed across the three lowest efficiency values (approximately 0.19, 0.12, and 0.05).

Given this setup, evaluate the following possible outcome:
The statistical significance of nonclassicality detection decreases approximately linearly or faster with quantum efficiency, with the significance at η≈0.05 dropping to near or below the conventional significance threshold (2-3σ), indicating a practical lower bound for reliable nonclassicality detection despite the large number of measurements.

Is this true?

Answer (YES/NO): NO